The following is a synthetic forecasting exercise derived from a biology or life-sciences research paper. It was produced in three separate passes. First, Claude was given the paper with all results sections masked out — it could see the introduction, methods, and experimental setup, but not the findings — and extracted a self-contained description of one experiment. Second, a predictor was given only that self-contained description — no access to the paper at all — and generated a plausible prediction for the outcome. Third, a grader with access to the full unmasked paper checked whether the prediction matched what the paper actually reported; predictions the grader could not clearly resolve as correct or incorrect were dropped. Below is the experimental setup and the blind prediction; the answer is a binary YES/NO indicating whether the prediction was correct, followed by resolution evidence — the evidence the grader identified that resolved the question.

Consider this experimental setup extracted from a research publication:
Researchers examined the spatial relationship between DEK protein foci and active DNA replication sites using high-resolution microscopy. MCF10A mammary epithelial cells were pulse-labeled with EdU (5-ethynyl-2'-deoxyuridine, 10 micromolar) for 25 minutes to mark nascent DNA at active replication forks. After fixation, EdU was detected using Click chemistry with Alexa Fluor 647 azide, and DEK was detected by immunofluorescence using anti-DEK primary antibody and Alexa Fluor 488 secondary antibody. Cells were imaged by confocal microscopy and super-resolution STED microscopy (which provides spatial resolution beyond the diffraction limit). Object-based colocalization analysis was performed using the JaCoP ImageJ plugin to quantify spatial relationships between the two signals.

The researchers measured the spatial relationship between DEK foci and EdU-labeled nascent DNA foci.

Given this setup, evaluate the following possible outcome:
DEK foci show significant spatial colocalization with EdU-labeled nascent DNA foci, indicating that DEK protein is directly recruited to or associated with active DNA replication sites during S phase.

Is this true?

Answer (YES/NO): NO